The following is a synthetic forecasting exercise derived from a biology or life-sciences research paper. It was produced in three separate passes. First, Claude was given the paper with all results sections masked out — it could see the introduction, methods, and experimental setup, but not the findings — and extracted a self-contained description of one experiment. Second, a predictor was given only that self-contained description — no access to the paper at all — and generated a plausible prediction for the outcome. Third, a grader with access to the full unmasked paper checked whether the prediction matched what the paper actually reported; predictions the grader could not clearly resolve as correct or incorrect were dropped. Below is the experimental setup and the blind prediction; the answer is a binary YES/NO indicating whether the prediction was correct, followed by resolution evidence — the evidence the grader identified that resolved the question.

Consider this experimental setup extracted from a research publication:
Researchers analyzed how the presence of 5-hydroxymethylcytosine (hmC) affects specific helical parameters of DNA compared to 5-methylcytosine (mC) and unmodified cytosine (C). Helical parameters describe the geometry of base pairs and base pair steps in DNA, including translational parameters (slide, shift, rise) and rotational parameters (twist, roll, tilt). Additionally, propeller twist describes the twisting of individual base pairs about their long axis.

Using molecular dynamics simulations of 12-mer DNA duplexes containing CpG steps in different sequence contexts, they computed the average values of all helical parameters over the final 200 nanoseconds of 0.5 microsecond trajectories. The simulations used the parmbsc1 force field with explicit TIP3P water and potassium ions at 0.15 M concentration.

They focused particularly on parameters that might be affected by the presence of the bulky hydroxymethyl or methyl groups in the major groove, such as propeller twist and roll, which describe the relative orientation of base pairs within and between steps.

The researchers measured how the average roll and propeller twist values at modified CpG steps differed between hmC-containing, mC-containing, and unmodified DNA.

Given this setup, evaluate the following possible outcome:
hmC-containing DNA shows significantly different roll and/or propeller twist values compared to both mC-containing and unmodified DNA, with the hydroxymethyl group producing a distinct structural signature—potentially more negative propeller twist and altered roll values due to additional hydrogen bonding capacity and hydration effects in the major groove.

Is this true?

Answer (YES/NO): NO